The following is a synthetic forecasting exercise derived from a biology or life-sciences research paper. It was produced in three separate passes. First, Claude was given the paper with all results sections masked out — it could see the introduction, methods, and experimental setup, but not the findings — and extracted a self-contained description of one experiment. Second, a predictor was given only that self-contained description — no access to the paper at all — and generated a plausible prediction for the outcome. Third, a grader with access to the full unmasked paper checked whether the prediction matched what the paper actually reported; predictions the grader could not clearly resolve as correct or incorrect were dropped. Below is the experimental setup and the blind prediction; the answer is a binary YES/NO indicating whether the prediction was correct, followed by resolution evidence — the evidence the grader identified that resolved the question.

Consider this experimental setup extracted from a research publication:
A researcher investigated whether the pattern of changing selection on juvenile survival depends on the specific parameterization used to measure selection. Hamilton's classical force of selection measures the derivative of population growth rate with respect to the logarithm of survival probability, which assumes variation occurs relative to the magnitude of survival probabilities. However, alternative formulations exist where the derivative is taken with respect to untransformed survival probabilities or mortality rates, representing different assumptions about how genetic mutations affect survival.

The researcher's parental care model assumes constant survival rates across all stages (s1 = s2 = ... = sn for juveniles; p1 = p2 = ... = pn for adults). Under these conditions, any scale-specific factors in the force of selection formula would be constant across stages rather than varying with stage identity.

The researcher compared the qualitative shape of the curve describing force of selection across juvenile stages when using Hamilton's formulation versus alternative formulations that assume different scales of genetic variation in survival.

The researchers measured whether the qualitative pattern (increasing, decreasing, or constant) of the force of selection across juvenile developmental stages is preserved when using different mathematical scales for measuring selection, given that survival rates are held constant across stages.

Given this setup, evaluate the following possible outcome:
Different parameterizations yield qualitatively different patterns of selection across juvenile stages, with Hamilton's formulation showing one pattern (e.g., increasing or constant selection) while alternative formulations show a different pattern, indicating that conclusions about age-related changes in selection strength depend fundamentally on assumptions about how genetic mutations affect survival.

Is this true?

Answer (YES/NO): NO